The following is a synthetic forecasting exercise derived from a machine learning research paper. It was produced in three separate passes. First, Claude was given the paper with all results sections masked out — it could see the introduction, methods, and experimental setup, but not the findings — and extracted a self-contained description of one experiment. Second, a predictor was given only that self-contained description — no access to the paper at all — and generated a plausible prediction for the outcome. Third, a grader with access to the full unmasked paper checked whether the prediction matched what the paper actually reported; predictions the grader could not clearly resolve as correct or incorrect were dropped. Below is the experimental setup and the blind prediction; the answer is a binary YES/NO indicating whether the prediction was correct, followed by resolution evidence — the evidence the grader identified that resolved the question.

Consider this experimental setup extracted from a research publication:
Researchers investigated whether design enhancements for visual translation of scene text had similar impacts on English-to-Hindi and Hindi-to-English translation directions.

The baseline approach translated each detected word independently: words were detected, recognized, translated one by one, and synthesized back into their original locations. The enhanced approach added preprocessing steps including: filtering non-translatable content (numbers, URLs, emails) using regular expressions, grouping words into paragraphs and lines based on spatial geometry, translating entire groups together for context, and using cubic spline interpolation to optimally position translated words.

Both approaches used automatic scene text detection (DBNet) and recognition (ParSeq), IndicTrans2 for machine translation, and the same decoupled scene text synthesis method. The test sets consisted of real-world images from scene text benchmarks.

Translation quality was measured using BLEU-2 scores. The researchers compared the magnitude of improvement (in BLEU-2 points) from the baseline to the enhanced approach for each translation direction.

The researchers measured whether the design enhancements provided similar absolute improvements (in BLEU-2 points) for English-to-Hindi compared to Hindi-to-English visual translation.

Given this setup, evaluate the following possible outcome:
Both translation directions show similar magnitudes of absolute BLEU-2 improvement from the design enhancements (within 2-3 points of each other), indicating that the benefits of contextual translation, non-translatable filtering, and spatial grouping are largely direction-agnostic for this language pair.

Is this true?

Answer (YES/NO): NO